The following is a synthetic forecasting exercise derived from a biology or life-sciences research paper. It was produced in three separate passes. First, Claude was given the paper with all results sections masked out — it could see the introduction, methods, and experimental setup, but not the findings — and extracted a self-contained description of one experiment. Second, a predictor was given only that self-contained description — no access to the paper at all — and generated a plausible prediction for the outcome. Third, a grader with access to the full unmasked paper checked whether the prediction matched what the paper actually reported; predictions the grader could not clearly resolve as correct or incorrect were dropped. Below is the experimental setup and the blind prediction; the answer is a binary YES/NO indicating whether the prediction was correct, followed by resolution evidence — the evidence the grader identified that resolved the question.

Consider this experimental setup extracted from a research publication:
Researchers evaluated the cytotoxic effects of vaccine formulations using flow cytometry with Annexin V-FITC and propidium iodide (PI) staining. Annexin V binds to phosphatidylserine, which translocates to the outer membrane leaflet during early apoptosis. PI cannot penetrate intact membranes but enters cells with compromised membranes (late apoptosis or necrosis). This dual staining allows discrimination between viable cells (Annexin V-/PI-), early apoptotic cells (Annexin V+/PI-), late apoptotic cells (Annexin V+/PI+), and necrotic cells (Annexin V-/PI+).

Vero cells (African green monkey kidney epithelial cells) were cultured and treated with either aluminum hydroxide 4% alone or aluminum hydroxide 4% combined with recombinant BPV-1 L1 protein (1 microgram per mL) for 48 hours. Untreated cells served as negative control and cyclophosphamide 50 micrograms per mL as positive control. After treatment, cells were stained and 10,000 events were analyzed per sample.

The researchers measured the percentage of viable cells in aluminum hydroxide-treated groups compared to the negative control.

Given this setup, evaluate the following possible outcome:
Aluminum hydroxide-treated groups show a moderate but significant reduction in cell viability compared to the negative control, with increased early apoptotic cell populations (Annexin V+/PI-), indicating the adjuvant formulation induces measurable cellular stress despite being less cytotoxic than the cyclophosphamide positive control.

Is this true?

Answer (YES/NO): NO